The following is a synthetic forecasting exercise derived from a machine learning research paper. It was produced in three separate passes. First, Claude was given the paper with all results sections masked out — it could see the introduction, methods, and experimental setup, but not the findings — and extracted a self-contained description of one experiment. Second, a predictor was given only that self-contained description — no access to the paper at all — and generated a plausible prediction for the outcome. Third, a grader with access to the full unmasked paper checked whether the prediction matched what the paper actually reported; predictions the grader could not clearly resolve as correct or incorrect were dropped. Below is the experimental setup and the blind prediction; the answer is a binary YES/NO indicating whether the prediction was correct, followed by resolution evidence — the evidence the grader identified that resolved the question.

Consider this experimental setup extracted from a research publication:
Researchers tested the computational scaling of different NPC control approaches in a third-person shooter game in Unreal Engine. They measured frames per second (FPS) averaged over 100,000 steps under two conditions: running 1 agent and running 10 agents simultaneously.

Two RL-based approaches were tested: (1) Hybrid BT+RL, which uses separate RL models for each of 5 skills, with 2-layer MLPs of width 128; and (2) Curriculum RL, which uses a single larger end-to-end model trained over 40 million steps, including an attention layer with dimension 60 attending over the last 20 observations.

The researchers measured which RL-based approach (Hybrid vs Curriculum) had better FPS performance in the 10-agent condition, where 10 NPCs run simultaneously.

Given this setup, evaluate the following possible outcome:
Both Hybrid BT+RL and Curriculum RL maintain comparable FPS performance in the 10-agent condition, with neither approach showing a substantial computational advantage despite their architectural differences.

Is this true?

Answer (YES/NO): YES